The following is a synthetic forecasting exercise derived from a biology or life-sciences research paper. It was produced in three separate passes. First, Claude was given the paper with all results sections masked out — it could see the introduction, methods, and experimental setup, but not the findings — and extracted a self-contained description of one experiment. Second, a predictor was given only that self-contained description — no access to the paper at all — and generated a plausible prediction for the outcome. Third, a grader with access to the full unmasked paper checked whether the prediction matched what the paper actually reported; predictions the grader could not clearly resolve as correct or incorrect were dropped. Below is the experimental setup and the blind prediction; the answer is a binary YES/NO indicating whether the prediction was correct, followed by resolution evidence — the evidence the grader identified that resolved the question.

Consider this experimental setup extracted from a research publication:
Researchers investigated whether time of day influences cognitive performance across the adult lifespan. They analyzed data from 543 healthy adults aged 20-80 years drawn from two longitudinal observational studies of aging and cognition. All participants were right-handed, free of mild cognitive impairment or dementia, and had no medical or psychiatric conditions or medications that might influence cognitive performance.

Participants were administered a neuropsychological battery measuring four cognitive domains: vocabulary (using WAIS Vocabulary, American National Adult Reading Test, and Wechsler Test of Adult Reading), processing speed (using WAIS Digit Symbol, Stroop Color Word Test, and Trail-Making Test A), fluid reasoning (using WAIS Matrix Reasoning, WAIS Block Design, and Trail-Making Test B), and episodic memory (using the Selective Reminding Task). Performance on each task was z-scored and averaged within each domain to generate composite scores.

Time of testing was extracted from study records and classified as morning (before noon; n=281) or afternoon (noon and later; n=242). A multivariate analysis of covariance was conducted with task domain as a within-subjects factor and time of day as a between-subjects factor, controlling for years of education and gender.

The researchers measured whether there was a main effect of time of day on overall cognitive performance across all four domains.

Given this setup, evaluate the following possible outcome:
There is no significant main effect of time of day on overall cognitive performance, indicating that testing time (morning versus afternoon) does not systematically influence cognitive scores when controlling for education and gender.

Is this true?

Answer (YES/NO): YES